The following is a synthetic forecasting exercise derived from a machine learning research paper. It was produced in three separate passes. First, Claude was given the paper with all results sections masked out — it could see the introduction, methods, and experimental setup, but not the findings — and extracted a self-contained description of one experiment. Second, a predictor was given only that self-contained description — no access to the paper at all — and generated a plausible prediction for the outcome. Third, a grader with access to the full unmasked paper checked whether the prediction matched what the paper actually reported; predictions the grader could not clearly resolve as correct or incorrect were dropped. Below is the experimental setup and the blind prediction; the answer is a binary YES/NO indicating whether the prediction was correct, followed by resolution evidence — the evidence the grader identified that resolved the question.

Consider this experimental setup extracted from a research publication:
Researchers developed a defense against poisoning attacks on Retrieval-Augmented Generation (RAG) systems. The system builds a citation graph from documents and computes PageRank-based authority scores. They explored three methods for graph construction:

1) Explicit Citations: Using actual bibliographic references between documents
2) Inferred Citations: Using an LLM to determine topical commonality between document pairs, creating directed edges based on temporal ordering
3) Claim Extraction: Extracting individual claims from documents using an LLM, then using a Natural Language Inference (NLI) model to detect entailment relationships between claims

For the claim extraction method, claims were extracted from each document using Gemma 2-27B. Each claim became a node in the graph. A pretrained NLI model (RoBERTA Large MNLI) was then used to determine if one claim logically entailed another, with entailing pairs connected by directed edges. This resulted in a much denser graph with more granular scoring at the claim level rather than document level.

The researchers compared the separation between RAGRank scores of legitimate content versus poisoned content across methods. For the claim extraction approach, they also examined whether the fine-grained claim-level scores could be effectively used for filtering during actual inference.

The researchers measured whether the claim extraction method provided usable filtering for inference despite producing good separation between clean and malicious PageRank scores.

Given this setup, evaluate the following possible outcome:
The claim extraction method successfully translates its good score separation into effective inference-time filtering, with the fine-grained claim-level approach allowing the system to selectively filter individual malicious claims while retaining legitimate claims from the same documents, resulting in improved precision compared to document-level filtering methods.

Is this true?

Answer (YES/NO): NO